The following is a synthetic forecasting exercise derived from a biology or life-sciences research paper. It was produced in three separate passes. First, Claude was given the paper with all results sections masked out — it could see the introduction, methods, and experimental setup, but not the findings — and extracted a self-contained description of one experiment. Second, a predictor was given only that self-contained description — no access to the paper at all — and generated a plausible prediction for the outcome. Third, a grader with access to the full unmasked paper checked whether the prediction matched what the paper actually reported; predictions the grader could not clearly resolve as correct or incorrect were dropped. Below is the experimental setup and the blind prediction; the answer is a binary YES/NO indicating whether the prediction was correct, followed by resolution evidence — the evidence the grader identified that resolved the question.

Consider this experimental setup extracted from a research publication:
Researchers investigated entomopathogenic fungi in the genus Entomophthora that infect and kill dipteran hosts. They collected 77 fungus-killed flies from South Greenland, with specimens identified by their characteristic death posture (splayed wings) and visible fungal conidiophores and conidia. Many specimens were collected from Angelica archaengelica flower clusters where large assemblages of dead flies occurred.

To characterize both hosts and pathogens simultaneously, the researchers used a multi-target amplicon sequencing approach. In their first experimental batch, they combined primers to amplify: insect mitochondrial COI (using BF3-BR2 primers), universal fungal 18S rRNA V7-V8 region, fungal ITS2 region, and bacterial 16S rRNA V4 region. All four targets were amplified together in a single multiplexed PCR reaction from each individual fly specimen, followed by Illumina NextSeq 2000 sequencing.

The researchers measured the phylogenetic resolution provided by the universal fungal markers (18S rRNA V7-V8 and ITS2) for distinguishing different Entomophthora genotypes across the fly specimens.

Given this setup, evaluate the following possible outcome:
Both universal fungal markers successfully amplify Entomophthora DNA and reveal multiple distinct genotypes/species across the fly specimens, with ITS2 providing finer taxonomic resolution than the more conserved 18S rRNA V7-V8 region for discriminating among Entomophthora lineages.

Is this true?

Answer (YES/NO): NO